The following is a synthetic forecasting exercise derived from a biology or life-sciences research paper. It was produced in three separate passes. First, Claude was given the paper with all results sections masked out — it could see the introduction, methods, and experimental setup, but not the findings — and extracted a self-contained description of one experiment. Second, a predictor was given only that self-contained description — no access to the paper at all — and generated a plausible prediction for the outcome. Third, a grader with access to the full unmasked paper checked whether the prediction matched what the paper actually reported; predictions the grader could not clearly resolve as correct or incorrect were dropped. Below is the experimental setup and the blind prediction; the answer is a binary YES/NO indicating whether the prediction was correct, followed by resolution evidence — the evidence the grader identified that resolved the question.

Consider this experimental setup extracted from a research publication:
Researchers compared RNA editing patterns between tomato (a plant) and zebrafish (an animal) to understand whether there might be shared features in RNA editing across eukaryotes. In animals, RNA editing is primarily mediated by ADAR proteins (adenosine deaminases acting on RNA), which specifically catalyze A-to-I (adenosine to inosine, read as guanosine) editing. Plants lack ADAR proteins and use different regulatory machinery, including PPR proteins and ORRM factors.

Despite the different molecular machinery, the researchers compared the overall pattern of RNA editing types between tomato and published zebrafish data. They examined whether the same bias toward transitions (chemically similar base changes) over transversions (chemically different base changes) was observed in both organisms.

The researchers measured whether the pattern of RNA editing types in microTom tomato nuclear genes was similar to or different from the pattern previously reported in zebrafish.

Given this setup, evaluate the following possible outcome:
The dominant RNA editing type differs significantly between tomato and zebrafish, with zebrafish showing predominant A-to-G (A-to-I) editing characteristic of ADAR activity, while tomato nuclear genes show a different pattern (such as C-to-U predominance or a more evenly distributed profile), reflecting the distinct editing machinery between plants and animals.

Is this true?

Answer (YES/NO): NO